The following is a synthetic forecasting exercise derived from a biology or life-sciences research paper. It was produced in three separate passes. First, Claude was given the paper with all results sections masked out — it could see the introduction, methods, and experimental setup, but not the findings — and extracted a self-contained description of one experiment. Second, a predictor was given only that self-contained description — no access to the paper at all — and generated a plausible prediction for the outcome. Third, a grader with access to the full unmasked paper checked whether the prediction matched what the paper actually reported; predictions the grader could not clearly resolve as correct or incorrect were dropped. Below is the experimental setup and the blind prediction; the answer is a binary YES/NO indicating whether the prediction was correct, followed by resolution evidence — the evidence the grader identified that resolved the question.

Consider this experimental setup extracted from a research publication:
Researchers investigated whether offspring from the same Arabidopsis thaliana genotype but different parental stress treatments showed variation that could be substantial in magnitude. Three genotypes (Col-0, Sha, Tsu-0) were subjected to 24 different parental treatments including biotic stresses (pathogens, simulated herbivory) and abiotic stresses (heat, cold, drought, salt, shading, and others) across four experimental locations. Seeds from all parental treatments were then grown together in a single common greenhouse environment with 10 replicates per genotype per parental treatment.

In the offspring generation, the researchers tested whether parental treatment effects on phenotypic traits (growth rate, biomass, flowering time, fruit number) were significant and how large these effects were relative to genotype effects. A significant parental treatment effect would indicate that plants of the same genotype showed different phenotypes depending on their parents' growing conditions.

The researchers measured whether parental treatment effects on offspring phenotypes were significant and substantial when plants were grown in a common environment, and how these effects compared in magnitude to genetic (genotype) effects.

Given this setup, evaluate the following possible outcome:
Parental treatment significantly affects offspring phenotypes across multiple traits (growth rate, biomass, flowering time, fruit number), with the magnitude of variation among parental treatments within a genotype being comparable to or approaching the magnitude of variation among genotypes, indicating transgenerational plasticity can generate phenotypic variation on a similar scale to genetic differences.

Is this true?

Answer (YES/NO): NO